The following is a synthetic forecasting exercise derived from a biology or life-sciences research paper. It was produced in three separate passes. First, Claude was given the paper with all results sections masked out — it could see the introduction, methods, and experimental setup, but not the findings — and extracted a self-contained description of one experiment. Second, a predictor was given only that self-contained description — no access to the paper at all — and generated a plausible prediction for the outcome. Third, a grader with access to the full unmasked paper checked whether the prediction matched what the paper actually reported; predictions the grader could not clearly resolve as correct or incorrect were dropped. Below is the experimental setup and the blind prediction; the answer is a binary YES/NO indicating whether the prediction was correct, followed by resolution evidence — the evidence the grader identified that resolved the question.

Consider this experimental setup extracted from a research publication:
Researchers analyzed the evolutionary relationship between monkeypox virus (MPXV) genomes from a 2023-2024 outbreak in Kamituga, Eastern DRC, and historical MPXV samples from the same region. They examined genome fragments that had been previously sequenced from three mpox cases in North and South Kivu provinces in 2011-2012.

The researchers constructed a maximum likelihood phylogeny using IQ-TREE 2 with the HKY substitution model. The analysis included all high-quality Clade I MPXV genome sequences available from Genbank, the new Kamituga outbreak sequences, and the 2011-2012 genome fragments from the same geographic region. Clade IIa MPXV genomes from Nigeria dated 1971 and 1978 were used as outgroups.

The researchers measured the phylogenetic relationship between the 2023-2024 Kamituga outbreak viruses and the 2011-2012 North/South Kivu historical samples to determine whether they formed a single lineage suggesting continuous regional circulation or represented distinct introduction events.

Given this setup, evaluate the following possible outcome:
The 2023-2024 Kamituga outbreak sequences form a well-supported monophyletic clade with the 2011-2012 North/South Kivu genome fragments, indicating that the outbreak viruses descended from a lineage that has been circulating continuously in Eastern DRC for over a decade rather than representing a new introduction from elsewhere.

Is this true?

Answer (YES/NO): NO